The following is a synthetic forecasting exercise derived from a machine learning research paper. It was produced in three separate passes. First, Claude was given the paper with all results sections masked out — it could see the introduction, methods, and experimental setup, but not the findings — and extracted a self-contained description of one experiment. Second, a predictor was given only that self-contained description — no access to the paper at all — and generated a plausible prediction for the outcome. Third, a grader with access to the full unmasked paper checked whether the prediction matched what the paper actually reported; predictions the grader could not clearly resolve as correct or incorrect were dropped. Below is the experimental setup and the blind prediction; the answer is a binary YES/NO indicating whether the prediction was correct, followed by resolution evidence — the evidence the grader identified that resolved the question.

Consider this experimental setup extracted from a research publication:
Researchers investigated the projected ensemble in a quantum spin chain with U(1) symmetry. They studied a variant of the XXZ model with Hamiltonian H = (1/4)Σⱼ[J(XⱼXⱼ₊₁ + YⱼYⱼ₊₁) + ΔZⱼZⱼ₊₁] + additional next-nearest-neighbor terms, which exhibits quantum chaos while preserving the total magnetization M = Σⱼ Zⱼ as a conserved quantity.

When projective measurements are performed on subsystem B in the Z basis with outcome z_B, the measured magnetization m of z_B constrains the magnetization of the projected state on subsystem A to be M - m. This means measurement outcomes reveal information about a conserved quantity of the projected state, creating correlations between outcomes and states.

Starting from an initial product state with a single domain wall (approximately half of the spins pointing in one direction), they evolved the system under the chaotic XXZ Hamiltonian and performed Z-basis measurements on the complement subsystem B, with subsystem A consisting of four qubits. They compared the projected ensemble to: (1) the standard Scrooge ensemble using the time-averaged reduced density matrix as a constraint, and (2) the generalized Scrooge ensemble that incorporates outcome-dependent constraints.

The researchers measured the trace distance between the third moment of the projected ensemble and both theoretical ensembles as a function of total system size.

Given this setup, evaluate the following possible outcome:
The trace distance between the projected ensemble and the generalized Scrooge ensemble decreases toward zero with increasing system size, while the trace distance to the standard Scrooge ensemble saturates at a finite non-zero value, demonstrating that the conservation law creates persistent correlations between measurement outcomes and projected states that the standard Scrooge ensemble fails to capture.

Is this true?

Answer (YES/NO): YES